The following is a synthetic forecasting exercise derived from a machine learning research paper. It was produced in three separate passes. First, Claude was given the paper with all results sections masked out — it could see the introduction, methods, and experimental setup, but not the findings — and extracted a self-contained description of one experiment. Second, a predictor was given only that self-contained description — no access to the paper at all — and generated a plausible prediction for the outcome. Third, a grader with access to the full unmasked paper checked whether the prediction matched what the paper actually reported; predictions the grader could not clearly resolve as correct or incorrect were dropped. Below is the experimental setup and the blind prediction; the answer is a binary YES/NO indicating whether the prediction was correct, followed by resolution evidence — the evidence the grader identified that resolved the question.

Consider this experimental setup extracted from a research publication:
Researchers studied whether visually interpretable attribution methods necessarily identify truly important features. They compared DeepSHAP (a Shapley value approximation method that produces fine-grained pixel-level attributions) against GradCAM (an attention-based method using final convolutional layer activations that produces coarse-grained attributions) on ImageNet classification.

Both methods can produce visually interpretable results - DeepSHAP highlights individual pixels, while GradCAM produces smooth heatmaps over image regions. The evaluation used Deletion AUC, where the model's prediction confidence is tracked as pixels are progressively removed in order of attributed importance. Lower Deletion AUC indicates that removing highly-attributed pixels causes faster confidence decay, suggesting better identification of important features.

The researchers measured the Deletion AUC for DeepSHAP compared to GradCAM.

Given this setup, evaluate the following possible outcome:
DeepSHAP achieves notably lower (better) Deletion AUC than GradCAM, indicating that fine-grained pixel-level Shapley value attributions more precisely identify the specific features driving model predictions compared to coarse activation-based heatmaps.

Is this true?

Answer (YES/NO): NO